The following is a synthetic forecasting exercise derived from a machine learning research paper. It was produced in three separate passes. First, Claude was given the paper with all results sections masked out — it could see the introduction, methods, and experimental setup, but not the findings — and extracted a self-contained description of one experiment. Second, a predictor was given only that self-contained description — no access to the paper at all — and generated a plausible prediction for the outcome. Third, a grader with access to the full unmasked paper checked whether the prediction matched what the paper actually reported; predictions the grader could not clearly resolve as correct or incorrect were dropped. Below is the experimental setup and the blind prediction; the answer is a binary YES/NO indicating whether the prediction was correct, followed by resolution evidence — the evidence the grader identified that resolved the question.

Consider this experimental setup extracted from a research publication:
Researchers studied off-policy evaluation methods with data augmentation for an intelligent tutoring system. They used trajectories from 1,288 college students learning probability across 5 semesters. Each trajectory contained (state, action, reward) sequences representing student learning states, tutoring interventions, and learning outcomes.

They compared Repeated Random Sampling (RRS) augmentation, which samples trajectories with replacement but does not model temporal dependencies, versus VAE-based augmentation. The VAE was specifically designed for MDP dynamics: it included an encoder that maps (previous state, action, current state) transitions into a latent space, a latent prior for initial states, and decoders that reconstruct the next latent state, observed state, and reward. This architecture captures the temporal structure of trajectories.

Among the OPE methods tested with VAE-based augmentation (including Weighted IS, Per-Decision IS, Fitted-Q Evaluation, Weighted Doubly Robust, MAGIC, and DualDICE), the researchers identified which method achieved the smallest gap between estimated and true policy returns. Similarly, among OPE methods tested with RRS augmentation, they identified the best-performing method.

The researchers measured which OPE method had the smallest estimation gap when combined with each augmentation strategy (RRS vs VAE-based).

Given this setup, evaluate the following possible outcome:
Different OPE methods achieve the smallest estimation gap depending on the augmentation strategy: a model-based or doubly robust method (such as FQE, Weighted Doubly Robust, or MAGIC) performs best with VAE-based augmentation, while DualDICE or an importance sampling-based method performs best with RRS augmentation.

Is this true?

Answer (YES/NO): NO